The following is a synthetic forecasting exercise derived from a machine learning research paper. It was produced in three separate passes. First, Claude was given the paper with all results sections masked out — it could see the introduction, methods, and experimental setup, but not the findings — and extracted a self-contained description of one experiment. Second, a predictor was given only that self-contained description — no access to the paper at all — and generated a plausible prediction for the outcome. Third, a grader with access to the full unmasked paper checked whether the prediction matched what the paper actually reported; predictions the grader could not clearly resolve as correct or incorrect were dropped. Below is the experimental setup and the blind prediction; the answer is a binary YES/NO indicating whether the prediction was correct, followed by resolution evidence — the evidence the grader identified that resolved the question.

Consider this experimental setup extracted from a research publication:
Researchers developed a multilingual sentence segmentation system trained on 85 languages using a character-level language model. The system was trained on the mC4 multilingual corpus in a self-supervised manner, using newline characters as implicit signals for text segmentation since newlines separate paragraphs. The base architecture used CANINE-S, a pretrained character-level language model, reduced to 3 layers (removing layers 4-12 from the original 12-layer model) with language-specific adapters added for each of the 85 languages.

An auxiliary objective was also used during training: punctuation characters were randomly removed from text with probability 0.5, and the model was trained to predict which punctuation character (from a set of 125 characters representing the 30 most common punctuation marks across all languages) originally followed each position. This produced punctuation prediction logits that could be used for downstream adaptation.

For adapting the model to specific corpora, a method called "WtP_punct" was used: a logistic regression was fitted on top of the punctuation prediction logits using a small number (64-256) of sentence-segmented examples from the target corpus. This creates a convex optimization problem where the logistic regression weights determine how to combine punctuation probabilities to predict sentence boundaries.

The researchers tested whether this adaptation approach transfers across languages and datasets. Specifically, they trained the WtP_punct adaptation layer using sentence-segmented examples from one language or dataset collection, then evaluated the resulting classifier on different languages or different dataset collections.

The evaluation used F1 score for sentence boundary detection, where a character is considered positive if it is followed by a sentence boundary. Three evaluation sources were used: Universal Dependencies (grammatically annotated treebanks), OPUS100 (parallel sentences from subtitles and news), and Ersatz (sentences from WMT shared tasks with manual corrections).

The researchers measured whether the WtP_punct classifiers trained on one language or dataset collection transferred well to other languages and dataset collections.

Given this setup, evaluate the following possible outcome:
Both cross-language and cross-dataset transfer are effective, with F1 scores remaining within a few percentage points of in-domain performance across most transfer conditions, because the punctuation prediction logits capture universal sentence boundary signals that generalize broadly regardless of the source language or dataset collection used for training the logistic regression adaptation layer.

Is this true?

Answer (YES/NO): NO